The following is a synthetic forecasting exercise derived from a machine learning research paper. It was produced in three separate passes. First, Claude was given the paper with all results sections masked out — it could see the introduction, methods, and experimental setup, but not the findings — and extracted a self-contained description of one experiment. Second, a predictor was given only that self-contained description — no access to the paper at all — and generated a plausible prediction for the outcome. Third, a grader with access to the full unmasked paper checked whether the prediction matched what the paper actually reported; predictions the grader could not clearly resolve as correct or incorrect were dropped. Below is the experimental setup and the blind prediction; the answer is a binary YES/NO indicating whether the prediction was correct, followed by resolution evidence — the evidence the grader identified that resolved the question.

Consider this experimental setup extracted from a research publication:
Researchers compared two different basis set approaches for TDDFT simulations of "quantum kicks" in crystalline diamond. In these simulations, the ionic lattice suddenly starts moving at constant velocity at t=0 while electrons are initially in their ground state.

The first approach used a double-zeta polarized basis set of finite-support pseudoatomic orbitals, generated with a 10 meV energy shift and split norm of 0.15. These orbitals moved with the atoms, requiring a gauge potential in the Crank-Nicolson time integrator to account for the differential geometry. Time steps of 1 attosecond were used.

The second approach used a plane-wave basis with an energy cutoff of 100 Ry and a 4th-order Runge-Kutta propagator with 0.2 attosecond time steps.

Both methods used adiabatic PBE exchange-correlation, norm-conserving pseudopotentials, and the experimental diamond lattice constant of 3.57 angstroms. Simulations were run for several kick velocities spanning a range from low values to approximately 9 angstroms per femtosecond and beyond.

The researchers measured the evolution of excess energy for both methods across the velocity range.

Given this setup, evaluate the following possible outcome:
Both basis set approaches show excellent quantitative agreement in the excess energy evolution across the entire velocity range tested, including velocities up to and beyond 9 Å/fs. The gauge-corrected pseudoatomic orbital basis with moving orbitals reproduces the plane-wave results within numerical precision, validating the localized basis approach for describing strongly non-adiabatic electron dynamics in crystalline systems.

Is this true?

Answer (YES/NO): NO